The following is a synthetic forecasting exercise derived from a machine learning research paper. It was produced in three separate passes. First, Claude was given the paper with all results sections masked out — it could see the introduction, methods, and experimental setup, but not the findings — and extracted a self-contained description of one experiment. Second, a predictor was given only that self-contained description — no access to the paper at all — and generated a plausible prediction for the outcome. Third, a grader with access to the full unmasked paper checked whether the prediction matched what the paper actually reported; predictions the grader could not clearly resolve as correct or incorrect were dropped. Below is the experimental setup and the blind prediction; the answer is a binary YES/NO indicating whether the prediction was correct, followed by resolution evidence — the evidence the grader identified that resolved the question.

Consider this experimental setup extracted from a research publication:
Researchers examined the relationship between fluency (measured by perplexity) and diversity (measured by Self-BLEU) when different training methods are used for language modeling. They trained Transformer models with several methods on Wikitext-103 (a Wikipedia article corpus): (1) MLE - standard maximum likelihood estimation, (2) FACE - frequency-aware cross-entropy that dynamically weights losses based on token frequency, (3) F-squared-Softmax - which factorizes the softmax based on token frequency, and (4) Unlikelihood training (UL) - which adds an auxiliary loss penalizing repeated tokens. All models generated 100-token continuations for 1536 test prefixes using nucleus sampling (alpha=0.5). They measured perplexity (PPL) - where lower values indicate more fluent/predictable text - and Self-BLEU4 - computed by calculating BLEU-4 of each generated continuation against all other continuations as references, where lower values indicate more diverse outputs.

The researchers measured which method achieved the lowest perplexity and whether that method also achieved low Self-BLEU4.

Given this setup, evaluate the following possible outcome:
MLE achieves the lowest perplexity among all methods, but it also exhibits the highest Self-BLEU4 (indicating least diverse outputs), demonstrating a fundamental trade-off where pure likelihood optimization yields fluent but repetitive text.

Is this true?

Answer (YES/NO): NO